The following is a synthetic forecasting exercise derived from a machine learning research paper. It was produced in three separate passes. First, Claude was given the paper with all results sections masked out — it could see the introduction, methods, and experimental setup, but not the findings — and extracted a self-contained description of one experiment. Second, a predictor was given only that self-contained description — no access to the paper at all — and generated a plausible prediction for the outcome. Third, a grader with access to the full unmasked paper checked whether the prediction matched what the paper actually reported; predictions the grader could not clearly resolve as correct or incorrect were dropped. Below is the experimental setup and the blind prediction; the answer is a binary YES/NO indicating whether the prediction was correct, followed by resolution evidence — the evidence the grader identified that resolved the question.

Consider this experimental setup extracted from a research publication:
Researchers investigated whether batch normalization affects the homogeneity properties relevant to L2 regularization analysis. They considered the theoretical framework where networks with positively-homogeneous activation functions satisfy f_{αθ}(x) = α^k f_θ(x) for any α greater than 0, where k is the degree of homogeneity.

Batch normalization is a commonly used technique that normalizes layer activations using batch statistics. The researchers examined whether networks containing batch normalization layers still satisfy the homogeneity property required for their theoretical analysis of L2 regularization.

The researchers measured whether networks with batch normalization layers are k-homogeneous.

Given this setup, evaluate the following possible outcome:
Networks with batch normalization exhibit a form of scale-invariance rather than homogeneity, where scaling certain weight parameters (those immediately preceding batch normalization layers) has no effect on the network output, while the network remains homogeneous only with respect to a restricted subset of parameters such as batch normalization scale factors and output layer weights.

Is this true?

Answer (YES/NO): NO